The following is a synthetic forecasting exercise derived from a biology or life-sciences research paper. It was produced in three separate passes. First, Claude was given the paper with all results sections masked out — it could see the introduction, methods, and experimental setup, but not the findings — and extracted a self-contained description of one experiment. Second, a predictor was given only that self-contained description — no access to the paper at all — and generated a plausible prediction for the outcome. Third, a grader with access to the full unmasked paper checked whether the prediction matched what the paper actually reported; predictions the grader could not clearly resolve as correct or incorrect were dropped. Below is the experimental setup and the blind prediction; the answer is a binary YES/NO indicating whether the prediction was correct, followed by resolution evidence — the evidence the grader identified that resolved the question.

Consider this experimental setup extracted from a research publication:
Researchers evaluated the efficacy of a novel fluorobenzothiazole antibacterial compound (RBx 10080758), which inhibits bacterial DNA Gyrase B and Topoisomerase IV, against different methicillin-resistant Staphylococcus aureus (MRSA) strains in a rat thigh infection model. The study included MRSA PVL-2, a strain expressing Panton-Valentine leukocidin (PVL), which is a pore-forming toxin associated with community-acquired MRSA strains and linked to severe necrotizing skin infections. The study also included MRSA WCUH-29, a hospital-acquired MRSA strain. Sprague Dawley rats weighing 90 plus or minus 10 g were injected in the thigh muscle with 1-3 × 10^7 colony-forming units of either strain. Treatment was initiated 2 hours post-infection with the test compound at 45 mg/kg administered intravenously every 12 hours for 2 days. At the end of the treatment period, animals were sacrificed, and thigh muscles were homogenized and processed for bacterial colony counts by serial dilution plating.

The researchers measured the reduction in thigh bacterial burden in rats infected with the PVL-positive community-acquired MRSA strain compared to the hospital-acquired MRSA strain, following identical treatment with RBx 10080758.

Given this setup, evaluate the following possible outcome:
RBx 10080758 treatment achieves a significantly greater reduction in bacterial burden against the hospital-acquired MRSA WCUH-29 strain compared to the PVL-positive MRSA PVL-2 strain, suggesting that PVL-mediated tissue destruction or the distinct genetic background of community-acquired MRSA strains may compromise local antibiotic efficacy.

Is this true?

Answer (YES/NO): NO